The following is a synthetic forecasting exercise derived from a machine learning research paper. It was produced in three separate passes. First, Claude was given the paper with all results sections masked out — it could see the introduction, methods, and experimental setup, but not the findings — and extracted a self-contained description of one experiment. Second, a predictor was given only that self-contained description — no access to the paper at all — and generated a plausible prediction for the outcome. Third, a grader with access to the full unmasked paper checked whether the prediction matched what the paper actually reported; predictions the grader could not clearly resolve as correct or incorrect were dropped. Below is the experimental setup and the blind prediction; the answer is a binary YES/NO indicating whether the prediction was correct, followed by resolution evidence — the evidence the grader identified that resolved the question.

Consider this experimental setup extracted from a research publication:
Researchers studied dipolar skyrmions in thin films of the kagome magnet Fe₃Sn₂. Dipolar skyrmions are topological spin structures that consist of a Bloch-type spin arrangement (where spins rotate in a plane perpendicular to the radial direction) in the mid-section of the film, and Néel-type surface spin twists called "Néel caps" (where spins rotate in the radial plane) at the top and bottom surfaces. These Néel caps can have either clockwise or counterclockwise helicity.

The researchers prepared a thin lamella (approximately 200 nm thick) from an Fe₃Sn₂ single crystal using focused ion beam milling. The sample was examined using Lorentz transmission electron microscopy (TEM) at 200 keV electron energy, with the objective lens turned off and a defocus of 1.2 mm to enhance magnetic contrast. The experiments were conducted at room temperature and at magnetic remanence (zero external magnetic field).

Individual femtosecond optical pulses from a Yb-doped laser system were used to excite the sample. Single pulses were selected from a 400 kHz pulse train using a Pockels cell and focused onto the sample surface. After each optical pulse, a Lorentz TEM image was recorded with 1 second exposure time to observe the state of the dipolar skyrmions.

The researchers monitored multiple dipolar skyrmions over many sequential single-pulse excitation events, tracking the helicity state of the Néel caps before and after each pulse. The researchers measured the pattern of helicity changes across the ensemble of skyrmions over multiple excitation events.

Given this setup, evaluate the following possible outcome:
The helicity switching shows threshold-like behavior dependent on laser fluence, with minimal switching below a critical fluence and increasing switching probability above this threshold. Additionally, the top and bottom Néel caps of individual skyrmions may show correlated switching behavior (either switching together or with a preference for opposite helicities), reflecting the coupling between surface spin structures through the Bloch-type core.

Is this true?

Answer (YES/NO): NO